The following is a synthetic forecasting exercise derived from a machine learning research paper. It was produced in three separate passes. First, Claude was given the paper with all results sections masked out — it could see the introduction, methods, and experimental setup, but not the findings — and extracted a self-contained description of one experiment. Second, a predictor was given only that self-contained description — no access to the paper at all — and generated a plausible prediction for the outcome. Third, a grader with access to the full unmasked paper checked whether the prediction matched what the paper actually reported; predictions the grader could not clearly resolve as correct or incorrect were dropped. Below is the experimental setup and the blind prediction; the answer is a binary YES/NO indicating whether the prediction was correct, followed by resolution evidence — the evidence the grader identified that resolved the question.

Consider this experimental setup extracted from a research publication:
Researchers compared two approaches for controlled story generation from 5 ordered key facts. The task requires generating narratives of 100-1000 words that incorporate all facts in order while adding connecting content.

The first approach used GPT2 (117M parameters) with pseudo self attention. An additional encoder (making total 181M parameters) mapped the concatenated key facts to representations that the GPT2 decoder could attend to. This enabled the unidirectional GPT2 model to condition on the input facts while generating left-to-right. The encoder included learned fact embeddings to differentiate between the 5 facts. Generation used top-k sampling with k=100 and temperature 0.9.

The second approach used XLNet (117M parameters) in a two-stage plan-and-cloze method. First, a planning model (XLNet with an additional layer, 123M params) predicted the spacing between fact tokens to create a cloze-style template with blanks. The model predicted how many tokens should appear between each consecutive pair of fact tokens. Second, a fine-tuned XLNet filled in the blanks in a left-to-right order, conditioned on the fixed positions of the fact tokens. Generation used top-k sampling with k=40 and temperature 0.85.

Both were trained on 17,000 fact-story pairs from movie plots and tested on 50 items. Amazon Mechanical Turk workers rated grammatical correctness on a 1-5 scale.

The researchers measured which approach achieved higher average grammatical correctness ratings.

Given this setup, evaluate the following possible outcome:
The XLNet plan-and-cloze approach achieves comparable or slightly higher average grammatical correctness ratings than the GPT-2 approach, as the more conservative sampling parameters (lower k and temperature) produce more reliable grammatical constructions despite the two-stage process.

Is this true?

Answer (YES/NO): NO